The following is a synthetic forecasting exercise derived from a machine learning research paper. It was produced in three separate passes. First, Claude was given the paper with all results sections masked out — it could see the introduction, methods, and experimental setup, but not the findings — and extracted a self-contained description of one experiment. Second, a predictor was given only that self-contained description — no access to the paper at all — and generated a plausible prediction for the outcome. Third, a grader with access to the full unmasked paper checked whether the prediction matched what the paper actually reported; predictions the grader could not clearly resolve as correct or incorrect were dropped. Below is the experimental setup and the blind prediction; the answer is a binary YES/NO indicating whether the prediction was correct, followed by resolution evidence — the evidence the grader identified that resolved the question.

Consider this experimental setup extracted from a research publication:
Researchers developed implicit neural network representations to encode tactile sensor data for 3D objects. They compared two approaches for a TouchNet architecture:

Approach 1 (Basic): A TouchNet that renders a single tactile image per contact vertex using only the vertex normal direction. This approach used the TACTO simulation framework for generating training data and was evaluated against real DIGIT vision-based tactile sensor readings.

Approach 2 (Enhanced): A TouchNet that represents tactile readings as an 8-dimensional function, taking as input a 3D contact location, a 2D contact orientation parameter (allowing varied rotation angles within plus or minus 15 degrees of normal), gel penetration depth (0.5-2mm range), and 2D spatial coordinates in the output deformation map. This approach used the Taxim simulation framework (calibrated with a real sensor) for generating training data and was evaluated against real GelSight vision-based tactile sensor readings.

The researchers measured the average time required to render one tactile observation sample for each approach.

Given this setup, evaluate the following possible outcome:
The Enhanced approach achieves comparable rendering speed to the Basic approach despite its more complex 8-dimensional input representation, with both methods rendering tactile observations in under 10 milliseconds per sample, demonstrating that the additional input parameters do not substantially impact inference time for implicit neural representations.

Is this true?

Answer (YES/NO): NO